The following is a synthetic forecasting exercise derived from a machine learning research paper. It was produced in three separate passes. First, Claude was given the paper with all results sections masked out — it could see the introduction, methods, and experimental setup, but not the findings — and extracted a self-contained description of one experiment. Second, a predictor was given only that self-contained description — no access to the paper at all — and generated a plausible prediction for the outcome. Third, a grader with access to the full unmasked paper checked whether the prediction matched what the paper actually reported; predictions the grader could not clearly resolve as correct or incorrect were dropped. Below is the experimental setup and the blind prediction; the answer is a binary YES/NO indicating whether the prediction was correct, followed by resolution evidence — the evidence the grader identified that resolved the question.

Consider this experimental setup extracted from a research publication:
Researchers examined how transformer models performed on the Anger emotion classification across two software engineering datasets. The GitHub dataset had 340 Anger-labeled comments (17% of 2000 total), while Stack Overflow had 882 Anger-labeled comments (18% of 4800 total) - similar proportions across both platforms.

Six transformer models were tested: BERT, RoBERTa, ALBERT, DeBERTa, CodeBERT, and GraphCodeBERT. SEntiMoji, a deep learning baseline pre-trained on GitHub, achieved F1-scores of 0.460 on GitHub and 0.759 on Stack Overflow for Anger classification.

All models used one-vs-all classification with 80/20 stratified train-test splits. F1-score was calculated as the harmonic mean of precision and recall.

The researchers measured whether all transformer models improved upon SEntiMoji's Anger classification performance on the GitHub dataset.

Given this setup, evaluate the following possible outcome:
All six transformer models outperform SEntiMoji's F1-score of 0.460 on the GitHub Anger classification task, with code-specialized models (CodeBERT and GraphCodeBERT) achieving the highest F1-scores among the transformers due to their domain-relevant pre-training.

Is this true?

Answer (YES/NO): NO